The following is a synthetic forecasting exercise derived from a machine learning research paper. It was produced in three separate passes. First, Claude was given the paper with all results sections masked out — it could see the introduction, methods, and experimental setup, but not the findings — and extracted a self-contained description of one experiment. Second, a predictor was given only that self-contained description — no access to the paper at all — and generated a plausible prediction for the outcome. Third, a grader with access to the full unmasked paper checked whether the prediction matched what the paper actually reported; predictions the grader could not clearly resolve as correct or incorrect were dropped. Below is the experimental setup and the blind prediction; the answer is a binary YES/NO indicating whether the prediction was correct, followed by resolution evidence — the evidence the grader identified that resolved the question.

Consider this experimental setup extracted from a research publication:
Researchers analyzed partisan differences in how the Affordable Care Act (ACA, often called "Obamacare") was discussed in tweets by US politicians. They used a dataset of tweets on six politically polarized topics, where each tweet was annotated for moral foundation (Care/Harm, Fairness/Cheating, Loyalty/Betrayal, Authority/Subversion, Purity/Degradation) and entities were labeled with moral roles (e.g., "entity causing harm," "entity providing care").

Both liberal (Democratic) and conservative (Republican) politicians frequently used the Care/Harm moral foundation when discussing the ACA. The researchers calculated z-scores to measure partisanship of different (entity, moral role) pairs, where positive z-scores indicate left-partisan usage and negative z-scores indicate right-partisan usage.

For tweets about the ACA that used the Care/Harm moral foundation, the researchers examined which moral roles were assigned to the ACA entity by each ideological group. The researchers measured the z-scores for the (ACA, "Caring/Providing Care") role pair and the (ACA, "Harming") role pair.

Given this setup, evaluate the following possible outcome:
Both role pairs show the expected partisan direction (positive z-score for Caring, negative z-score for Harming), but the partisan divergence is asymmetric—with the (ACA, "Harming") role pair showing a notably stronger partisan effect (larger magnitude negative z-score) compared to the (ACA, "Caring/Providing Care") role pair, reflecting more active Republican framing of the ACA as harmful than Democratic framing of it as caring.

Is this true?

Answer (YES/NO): NO